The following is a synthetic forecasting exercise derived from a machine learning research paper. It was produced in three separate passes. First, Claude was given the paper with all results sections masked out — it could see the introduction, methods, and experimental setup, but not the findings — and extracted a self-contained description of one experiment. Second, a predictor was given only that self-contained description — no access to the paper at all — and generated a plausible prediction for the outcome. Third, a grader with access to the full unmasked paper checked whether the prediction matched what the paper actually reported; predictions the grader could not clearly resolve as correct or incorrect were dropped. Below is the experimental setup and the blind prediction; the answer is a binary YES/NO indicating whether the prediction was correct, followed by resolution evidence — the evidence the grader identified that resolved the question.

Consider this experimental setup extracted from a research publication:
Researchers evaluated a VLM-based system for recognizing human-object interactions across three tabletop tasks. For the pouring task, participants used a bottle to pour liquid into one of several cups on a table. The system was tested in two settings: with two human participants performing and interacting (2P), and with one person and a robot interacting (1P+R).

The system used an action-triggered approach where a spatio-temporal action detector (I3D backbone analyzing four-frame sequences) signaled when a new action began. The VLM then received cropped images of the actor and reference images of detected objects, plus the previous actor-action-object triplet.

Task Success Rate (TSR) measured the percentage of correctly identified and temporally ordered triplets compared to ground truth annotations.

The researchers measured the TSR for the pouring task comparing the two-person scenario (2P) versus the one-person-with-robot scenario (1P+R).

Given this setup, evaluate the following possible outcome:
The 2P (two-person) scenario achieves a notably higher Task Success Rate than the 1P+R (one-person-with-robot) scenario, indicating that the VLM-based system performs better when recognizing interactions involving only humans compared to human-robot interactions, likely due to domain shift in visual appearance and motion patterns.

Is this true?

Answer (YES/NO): NO